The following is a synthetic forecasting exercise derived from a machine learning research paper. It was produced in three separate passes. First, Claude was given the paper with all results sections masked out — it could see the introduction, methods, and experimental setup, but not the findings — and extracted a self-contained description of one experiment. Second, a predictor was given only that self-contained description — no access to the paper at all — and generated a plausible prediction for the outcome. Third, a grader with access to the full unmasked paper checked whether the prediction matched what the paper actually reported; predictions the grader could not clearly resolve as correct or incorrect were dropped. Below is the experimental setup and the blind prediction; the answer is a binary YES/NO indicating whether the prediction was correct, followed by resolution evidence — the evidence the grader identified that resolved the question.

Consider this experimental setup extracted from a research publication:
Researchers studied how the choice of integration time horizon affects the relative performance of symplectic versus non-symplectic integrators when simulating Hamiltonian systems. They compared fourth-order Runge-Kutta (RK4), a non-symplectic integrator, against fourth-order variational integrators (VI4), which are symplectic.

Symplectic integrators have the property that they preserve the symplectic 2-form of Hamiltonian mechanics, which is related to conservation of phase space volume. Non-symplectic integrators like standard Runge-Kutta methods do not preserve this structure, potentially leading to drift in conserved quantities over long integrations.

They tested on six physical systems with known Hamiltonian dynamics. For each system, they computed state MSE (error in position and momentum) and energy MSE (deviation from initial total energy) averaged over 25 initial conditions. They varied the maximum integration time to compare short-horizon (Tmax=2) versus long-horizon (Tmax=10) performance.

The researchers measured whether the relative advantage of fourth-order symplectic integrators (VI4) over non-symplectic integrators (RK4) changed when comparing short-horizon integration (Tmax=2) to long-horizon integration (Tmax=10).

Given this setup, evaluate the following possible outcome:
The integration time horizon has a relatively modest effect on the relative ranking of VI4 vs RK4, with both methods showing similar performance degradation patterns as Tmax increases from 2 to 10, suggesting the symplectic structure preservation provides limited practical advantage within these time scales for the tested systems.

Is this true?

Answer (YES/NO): NO